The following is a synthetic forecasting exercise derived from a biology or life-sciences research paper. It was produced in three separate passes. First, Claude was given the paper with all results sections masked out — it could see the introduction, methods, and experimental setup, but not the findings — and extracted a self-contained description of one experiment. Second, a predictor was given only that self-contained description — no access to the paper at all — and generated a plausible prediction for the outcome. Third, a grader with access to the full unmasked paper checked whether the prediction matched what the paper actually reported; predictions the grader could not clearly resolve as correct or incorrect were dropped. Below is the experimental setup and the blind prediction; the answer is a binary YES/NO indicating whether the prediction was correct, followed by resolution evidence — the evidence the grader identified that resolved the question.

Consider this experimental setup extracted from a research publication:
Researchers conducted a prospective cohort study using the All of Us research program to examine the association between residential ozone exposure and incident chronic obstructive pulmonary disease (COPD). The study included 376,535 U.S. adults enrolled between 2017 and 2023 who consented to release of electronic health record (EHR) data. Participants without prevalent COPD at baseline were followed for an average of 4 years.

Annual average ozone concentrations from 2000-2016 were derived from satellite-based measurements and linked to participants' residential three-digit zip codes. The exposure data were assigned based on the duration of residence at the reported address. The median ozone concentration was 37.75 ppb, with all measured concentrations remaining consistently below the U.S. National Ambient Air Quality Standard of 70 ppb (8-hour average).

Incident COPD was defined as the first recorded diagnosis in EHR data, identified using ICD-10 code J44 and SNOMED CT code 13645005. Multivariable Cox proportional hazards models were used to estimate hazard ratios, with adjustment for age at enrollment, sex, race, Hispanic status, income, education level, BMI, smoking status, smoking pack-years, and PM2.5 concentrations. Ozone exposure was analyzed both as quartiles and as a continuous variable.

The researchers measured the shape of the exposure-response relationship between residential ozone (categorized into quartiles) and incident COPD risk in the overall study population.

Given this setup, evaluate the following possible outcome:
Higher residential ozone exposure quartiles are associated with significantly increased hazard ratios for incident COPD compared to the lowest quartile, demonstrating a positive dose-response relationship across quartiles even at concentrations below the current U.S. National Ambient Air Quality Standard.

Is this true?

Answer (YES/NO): NO